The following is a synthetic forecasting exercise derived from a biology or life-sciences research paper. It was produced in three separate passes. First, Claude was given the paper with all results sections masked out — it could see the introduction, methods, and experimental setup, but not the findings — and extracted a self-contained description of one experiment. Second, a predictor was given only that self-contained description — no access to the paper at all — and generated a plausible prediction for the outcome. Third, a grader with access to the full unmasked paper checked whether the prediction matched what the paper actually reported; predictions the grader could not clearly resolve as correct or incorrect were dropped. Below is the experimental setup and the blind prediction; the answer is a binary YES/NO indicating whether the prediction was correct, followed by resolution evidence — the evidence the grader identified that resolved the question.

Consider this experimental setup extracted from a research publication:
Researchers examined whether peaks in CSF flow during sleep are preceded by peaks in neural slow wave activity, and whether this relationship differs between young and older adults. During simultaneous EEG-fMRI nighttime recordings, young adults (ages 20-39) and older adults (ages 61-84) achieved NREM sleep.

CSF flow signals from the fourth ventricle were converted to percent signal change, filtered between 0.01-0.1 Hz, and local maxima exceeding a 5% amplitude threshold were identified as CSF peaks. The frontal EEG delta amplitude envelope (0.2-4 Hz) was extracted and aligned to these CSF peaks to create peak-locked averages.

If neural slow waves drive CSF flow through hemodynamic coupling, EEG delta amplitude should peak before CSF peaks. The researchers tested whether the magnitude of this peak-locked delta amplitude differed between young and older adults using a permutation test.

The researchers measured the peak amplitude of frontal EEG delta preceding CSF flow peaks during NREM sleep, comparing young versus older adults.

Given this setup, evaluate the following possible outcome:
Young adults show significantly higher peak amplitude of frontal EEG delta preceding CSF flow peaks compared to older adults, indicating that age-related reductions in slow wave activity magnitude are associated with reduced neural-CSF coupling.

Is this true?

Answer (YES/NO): YES